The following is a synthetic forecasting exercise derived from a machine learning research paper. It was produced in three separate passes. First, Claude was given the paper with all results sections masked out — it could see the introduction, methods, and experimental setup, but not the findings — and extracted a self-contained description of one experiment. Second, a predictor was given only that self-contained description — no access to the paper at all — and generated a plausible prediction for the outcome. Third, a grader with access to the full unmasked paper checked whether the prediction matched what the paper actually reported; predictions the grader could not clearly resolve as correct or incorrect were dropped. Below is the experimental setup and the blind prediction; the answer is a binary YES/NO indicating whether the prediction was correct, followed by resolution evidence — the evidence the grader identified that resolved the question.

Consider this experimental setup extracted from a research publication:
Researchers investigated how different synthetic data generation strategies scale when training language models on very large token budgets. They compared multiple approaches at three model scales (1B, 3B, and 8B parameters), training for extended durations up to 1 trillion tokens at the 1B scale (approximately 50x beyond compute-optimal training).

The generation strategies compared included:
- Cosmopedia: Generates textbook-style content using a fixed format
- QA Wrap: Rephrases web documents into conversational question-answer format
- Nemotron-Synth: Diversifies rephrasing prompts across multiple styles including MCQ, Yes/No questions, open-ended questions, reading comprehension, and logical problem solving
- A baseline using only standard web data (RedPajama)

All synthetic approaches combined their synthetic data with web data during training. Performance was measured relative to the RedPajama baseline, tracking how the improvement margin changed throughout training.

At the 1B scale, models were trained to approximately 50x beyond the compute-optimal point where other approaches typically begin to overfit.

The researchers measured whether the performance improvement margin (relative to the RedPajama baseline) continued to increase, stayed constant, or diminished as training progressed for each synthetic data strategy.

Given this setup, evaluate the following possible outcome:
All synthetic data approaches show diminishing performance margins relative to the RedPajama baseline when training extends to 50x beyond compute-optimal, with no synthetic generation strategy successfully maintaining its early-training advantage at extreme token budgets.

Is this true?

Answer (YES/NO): NO